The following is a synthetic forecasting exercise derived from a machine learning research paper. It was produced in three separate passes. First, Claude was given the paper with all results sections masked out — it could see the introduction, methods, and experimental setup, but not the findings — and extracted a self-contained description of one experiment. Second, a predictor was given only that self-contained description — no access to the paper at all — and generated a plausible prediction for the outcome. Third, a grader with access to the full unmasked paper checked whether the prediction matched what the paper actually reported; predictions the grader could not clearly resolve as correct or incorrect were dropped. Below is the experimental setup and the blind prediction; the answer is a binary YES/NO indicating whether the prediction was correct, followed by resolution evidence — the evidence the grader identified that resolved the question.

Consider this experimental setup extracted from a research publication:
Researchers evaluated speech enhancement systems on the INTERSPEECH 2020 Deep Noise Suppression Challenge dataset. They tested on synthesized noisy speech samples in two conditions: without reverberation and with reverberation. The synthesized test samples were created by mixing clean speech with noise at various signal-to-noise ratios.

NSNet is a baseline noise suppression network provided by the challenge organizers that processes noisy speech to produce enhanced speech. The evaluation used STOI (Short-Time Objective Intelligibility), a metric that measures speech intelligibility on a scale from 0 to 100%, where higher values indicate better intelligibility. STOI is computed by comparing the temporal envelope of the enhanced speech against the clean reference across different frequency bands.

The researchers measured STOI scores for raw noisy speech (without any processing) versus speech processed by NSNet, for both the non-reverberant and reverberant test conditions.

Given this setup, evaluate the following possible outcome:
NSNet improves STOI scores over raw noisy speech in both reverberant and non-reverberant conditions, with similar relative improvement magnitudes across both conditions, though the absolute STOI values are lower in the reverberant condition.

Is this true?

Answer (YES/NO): NO